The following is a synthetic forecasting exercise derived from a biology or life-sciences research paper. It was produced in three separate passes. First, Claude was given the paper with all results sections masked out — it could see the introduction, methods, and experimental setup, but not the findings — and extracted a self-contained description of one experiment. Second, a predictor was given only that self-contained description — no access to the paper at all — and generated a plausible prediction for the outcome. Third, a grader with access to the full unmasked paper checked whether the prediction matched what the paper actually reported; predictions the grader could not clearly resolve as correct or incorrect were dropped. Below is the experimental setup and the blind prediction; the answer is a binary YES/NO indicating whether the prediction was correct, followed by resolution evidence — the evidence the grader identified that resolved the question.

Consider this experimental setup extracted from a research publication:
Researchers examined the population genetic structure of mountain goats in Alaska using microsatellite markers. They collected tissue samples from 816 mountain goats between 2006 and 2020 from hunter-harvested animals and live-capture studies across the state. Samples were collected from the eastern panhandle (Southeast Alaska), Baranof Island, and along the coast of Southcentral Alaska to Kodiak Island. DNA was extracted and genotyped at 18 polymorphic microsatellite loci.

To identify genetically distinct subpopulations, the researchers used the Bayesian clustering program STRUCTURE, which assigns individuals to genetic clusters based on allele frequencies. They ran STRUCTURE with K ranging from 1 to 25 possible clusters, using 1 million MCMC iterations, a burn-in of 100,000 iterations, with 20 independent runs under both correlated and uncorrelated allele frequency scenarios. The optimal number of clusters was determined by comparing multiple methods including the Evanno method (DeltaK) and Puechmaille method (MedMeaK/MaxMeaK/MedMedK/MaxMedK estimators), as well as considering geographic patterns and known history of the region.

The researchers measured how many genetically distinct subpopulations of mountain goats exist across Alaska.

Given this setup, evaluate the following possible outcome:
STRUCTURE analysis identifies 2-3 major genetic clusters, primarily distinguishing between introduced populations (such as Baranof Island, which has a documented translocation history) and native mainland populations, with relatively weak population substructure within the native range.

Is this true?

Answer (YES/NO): NO